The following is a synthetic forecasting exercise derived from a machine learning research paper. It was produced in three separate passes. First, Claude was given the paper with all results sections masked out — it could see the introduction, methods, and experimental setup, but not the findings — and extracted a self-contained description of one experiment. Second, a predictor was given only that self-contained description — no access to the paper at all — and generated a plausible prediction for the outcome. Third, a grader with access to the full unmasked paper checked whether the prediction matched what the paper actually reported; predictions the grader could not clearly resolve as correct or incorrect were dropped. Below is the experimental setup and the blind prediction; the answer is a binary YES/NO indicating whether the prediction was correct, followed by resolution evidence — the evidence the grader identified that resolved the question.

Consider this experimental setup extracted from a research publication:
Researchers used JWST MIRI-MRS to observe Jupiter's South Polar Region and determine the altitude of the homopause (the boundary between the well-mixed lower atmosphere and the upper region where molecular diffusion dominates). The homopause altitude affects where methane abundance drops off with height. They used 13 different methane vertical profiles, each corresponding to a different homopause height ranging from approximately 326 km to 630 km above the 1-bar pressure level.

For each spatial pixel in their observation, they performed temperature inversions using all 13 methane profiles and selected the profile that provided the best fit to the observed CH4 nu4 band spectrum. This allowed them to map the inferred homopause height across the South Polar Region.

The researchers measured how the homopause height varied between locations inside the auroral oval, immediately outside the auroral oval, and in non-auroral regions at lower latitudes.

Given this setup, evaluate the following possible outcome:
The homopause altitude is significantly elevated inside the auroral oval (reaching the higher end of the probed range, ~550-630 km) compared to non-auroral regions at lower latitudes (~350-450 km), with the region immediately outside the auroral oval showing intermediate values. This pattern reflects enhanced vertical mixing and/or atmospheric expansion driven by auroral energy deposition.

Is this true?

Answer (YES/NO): YES